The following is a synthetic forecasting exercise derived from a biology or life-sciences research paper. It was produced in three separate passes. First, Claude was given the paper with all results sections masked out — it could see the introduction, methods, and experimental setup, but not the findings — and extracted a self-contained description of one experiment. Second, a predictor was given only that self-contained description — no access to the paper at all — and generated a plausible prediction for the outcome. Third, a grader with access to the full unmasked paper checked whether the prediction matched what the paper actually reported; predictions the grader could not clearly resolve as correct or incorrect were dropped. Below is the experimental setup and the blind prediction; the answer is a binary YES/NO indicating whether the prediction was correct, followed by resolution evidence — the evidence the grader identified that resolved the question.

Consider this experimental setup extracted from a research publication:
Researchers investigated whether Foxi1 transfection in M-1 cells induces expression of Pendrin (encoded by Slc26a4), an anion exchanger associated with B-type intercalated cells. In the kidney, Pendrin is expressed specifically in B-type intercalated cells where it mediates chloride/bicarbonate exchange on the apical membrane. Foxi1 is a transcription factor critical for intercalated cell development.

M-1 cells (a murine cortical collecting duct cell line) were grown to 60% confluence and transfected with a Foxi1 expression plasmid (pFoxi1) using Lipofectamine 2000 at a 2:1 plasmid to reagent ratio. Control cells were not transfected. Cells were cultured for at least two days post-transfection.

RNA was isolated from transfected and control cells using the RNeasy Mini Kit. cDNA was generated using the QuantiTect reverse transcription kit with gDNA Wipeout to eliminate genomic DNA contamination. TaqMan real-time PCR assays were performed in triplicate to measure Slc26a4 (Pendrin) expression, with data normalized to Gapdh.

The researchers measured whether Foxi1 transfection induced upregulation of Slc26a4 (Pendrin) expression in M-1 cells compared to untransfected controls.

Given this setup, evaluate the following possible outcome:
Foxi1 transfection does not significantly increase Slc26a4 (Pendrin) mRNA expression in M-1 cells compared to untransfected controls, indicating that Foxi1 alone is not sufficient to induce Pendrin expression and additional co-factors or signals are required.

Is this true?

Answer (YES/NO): NO